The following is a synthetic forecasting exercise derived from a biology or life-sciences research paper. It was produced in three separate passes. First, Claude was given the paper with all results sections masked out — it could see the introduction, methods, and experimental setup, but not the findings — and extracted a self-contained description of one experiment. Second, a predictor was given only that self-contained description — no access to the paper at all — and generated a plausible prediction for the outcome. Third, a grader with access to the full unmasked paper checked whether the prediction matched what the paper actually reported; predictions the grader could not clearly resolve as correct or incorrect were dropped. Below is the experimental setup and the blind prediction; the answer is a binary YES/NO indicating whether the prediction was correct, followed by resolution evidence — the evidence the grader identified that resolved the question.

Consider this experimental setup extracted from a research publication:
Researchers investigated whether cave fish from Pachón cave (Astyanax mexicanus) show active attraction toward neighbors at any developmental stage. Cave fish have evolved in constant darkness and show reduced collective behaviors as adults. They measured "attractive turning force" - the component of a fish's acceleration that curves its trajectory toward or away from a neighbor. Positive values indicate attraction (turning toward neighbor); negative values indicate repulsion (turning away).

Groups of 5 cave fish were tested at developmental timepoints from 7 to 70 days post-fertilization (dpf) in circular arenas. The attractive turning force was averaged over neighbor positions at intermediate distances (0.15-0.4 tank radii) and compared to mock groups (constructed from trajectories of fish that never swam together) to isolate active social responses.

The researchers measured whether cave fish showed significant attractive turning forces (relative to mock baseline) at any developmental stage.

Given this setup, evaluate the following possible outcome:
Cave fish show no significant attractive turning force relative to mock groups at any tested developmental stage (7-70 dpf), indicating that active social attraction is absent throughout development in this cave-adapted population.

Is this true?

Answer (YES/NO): NO